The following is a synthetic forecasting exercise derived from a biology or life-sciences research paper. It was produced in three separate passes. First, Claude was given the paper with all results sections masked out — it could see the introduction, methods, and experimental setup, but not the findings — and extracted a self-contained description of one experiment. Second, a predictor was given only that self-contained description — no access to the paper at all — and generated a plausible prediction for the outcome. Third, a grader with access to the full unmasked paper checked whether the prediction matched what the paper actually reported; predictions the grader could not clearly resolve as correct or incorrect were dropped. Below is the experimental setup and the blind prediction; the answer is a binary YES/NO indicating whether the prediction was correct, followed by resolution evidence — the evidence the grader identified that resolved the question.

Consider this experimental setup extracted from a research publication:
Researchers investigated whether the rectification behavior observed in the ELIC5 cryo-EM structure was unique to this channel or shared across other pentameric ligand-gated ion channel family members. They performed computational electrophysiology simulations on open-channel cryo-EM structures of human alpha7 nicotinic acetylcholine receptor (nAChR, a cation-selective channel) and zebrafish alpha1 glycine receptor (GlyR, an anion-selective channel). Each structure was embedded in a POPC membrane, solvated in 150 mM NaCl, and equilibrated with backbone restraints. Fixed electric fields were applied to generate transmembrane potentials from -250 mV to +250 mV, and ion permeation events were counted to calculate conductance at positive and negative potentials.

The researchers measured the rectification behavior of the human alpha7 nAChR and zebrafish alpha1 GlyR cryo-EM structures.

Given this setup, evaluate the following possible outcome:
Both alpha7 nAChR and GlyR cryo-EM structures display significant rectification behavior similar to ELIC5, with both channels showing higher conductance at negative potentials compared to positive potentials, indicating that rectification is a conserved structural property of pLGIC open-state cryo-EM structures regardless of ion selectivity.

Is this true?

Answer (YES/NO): NO